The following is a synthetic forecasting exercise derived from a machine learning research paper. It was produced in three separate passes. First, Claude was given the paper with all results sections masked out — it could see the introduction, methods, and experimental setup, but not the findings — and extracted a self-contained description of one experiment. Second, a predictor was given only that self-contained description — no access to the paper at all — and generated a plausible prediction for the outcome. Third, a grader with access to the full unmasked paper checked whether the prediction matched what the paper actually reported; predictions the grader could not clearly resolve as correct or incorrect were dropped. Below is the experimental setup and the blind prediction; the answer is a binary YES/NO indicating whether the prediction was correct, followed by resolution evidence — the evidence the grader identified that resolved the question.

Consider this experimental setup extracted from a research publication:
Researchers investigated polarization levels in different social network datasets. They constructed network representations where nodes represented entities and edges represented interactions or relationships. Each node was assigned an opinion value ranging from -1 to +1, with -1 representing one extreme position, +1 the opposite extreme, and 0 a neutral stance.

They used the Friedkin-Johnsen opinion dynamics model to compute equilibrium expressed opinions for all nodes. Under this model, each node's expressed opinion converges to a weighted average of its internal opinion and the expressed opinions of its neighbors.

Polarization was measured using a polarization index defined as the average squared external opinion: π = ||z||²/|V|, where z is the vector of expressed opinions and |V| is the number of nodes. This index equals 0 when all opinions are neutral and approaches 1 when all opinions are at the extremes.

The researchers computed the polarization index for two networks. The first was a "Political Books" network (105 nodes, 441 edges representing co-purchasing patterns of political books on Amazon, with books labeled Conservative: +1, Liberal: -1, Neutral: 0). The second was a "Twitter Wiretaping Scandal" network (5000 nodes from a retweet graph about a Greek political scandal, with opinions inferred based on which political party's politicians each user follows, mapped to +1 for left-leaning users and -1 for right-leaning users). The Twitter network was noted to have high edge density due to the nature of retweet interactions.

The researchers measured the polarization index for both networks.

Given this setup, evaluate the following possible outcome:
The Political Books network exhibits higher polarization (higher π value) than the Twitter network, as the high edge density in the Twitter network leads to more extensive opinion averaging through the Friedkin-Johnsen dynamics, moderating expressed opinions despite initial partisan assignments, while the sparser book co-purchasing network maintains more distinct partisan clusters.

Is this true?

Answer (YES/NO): YES